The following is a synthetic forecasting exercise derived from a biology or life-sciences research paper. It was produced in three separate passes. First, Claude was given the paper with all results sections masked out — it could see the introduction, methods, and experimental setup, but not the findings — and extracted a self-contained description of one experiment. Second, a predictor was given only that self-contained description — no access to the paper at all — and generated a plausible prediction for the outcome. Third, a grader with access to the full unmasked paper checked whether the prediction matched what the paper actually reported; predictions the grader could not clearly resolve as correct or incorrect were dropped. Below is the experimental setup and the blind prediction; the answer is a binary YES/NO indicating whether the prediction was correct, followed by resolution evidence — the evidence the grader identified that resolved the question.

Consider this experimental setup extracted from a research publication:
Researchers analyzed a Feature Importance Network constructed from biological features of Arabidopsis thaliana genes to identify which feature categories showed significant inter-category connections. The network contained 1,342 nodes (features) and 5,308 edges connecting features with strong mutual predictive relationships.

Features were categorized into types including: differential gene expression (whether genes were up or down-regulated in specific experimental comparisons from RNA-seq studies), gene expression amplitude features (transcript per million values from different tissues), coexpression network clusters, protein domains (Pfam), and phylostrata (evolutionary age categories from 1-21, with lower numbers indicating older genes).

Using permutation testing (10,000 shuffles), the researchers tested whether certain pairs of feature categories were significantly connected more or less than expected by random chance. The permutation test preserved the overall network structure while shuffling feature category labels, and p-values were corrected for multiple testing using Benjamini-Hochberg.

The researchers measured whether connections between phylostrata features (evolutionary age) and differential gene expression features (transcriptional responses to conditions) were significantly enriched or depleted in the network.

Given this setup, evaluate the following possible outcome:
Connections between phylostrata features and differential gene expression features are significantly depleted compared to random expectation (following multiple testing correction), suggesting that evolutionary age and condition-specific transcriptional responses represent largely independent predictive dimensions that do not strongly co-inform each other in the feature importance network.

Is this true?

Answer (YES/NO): YES